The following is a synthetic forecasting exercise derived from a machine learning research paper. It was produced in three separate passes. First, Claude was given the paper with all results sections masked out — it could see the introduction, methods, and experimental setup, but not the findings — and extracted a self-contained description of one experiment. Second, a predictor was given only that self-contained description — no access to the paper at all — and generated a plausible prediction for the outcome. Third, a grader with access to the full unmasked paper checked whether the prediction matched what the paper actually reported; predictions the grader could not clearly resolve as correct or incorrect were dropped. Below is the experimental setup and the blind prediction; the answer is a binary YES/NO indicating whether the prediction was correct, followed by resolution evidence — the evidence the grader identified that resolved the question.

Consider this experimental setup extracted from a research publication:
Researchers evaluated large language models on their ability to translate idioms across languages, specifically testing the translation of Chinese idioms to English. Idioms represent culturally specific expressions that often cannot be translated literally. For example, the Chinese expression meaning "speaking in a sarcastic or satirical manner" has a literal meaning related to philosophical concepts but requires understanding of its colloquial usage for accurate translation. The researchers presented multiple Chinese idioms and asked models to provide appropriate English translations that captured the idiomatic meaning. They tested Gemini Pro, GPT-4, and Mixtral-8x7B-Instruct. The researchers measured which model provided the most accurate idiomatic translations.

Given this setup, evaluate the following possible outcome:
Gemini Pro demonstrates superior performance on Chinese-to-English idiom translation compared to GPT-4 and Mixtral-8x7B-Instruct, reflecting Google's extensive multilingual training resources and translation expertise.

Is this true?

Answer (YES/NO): YES